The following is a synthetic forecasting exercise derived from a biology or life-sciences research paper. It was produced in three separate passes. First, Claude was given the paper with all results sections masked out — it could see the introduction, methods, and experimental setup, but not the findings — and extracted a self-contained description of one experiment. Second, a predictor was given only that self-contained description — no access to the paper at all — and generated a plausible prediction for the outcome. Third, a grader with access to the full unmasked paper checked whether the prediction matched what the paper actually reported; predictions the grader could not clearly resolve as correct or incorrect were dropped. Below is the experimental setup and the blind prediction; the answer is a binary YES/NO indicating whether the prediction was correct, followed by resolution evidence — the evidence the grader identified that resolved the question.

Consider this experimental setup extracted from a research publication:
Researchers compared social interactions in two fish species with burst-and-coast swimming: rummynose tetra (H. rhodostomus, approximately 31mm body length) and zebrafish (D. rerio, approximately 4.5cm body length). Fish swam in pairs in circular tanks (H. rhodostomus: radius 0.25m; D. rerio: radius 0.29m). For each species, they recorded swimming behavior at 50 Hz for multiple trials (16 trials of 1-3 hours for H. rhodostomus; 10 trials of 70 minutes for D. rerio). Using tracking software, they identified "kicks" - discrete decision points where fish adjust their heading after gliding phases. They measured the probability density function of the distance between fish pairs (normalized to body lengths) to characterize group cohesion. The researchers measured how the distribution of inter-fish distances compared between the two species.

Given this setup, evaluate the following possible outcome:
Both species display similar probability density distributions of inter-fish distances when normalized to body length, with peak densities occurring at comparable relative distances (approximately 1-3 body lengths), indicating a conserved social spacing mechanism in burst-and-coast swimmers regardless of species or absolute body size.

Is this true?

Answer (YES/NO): NO